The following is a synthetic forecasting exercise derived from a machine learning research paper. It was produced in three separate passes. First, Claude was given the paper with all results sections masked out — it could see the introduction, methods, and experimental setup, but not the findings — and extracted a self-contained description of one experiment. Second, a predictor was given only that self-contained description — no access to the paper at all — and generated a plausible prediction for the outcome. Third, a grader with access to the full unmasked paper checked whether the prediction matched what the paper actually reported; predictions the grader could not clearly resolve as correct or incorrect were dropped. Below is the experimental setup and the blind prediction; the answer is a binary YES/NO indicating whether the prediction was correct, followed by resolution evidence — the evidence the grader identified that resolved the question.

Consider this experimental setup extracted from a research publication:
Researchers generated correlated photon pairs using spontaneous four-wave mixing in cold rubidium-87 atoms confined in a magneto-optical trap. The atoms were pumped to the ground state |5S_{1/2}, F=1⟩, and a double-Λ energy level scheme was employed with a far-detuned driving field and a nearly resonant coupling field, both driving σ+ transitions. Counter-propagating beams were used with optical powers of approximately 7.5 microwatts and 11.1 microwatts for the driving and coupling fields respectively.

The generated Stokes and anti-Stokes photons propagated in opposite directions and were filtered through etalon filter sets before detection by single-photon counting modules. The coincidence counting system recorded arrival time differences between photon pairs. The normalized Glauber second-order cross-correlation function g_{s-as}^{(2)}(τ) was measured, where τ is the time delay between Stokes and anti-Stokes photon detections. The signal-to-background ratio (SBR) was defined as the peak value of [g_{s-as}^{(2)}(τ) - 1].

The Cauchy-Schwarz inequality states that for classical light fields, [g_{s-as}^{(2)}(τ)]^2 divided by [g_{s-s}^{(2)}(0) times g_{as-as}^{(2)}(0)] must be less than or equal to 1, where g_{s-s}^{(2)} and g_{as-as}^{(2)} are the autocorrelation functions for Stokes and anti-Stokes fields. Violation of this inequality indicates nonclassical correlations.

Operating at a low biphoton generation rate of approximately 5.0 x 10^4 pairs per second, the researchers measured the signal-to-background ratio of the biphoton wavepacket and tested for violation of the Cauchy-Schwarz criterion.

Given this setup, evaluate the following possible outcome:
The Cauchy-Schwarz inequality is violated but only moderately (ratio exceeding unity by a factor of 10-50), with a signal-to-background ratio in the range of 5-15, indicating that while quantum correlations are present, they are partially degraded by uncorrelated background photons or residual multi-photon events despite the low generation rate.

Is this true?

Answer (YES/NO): NO